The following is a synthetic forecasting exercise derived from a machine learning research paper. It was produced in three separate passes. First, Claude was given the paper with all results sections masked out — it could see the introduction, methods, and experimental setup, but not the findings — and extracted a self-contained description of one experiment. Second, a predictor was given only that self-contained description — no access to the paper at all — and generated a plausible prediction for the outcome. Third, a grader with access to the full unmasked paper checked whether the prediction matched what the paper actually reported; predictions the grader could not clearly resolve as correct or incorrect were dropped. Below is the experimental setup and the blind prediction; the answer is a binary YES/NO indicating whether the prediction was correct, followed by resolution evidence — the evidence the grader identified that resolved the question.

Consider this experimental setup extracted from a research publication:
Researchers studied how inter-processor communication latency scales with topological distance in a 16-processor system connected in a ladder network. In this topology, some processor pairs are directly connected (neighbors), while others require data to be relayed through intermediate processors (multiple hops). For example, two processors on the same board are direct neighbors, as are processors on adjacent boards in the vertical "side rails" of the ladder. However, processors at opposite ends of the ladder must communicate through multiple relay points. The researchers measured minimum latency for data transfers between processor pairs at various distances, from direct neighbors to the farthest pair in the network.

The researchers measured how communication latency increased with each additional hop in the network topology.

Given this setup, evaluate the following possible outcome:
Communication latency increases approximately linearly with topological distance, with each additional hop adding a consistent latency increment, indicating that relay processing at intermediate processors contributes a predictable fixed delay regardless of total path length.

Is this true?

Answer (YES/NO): YES